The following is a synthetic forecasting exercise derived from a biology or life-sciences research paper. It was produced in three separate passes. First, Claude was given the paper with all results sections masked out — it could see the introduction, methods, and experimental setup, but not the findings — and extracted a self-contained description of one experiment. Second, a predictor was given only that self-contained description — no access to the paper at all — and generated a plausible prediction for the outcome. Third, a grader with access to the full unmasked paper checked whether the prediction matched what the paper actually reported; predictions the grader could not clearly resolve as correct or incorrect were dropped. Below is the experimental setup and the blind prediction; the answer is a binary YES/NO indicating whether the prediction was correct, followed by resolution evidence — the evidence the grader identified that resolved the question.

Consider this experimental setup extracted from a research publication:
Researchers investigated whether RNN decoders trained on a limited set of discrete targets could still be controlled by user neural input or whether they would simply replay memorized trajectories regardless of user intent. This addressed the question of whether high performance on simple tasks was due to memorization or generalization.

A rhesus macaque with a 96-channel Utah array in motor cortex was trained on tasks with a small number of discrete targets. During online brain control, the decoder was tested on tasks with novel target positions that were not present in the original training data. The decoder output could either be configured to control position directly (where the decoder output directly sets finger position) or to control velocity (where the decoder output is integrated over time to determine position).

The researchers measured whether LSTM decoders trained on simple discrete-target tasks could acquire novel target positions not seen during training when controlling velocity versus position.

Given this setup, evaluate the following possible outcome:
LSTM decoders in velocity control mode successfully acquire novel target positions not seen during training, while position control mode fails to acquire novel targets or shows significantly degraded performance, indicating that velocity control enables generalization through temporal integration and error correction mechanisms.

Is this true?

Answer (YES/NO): YES